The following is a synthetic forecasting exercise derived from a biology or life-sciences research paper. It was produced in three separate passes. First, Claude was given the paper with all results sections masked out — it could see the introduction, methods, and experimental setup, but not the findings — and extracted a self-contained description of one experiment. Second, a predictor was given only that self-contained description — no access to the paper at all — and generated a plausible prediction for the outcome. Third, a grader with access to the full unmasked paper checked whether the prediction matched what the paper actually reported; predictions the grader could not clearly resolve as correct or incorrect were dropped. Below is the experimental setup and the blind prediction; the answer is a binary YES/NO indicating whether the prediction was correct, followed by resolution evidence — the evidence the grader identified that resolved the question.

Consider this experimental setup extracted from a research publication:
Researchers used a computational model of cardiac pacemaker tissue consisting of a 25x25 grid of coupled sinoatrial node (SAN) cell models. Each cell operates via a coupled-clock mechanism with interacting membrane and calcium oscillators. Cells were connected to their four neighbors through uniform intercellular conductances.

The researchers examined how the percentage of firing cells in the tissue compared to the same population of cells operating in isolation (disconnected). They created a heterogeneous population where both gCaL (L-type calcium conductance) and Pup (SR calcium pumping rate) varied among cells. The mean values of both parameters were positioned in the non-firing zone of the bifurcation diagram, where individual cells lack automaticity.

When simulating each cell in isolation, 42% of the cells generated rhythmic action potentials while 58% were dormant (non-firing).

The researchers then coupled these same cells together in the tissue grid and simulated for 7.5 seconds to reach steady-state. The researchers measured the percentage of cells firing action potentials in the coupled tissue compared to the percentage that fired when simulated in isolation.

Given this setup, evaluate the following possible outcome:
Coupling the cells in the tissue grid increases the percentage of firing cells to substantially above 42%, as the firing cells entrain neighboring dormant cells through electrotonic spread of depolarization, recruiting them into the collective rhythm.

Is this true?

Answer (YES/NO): YES